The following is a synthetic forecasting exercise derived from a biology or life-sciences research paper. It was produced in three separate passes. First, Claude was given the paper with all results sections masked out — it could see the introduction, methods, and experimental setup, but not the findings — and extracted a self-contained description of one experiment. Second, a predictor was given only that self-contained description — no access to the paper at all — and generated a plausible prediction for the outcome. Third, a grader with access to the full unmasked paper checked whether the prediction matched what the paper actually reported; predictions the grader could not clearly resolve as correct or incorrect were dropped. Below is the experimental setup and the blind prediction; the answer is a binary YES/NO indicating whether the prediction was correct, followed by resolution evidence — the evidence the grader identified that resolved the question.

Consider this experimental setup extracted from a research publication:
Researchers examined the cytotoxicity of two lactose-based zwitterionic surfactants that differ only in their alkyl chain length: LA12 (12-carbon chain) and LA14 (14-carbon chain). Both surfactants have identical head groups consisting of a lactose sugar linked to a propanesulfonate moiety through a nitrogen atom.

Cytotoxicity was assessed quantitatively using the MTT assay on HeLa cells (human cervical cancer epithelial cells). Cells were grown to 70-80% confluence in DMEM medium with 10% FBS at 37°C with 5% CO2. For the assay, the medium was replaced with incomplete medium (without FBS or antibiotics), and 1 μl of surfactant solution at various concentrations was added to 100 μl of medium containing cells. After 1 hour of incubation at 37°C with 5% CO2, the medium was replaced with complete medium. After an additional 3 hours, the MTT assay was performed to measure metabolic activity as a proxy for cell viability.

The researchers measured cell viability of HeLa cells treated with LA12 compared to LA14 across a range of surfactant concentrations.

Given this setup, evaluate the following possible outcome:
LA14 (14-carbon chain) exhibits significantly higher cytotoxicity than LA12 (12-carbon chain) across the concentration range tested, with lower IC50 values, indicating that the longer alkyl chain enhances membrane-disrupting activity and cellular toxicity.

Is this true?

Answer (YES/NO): YES